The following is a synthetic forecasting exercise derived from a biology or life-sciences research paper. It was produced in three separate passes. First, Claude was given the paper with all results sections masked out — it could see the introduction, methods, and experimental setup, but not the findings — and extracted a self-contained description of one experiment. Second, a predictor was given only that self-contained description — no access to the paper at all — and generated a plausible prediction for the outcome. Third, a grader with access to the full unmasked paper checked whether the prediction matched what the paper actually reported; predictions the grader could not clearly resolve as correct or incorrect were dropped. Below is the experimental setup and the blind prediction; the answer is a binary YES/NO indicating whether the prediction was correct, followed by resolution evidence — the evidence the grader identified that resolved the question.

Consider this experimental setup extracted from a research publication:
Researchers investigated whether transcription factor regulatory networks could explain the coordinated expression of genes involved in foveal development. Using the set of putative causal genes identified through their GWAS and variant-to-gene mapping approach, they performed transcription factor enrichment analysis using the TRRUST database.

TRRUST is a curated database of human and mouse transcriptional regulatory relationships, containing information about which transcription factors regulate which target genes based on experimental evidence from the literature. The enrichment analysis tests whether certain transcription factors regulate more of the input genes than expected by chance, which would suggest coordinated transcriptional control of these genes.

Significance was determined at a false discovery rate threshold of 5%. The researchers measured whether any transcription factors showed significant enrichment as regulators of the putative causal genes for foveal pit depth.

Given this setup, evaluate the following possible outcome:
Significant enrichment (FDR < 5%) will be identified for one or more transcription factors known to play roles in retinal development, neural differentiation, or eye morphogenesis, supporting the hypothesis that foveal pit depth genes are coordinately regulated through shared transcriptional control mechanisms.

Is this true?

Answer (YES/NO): YES